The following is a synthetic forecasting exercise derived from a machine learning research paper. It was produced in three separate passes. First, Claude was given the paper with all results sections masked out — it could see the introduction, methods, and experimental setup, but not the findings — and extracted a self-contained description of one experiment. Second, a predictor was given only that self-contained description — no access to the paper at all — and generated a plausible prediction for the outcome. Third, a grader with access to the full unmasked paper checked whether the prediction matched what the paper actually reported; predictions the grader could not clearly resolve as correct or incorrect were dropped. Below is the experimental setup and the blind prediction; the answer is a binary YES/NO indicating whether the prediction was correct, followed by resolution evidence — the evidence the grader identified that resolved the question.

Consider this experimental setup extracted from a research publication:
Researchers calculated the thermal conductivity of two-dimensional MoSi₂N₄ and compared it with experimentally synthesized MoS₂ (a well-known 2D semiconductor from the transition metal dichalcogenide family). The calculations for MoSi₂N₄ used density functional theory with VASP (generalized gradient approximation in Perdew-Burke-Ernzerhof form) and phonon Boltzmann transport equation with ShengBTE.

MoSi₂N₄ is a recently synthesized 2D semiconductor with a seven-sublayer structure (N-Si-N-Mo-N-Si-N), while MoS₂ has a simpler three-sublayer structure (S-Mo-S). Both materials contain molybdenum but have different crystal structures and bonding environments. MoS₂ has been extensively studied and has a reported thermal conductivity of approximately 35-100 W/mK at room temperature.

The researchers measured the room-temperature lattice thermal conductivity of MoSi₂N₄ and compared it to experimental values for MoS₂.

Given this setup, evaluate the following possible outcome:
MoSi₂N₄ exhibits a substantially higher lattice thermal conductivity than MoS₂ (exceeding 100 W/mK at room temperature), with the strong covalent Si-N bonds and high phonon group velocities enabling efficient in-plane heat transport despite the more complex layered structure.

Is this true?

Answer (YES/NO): YES